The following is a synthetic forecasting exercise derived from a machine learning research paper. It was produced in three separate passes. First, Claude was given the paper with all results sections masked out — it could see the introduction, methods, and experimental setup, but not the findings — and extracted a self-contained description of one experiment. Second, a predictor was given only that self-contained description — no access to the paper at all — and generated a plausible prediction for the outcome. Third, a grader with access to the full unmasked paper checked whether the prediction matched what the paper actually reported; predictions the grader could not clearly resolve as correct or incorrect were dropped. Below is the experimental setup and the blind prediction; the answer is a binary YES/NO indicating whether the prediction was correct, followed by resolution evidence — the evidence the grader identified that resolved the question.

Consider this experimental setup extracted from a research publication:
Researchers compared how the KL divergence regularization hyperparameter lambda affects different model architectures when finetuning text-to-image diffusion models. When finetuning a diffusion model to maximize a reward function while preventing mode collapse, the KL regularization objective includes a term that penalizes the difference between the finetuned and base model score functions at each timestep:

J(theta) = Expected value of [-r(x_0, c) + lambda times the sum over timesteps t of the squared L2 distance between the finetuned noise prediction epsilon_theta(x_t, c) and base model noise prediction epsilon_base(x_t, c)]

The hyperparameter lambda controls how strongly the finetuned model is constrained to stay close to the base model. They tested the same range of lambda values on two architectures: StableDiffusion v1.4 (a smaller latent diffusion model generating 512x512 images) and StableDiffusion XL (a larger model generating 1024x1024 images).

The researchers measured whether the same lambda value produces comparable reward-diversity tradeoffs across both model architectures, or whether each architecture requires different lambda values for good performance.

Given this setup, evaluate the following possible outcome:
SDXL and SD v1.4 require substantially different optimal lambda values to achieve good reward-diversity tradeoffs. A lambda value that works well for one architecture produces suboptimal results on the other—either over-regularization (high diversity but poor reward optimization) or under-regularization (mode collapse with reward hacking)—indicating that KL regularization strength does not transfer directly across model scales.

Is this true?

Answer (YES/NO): YES